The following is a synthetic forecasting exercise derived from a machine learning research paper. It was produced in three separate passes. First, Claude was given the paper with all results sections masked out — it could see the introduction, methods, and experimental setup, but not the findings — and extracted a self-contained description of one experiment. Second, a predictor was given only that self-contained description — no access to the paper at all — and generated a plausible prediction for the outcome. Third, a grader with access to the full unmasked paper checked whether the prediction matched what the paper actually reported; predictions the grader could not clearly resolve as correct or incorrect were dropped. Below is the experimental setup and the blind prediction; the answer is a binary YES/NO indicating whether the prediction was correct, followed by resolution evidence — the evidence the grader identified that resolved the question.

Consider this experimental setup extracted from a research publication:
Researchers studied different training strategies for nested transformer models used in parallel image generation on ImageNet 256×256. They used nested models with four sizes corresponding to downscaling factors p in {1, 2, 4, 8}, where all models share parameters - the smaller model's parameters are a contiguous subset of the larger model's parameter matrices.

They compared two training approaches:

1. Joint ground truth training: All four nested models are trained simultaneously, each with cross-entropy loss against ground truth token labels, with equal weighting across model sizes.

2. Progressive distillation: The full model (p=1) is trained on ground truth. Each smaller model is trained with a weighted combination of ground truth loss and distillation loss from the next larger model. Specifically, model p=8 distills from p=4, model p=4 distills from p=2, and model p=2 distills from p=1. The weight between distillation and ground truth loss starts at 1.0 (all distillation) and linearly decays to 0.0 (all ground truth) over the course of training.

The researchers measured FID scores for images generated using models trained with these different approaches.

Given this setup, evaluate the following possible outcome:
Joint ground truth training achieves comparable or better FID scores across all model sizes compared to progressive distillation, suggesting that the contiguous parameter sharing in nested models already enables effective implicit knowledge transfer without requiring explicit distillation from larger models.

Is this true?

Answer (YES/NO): NO